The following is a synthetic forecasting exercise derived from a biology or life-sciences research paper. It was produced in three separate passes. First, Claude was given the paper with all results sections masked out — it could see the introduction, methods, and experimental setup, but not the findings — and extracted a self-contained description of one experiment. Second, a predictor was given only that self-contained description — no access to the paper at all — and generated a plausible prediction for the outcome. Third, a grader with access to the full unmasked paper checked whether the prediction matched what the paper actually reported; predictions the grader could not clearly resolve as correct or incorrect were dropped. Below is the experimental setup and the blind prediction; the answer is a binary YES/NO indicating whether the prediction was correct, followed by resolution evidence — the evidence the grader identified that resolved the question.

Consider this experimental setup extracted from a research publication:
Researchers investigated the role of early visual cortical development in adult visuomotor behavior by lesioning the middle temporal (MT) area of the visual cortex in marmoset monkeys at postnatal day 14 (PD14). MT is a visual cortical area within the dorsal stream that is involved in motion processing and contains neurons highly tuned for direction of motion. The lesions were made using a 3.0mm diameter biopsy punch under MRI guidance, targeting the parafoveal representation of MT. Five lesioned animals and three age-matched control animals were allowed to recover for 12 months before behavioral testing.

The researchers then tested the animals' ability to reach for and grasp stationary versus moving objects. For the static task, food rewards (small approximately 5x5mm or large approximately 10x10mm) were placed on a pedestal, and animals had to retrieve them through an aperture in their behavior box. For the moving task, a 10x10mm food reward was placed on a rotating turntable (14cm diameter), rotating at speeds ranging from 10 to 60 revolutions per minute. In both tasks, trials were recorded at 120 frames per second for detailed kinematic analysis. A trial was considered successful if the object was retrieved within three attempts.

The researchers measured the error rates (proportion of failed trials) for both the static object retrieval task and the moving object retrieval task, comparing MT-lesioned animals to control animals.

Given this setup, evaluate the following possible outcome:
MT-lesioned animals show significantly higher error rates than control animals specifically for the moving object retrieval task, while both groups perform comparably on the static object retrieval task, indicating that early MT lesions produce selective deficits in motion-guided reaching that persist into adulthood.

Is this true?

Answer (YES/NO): NO